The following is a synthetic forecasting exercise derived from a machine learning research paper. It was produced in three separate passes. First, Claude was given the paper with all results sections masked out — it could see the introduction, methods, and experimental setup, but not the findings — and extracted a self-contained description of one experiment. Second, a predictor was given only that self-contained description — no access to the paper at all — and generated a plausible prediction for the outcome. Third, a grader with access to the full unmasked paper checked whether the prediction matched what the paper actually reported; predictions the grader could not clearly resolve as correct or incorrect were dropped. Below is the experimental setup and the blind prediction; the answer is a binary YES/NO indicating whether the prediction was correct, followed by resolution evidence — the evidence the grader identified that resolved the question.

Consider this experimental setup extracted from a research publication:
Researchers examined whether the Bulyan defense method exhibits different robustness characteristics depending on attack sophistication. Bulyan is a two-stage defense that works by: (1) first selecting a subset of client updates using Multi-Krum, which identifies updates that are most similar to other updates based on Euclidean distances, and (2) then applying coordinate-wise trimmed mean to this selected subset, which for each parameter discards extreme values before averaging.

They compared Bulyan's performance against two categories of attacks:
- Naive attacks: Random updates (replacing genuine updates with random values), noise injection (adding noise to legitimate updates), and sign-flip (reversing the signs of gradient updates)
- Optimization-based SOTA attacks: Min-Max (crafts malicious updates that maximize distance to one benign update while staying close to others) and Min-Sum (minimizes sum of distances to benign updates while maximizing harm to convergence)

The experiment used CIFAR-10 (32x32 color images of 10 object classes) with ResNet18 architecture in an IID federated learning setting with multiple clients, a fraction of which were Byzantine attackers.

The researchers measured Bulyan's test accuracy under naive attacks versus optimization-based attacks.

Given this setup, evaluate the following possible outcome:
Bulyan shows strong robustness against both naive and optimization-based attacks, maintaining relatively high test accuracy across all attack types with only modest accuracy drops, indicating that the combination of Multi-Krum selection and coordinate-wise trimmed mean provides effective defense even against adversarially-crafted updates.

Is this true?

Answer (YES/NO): NO